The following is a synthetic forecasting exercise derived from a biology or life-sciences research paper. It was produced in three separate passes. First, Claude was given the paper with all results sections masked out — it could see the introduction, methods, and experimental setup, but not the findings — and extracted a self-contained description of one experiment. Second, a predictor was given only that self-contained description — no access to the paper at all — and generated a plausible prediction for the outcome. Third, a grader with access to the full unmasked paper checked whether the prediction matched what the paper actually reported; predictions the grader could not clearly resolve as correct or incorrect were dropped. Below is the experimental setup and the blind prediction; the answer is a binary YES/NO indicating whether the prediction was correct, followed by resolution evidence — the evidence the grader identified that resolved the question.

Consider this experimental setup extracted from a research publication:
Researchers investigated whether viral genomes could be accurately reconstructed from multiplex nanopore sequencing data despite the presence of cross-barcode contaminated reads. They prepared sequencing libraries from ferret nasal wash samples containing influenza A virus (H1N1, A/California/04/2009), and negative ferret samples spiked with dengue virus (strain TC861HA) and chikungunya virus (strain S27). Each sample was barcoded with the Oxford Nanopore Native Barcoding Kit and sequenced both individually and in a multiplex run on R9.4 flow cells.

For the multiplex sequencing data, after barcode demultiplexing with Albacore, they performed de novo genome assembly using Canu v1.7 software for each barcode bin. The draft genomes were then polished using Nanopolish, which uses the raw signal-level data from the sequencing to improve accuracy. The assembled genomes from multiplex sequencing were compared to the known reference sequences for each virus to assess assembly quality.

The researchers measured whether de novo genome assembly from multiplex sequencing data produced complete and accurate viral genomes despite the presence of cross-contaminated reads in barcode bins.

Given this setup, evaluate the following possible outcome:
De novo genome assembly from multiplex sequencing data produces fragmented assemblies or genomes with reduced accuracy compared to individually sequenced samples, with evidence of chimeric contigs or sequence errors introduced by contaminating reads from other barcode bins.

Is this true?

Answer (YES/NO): NO